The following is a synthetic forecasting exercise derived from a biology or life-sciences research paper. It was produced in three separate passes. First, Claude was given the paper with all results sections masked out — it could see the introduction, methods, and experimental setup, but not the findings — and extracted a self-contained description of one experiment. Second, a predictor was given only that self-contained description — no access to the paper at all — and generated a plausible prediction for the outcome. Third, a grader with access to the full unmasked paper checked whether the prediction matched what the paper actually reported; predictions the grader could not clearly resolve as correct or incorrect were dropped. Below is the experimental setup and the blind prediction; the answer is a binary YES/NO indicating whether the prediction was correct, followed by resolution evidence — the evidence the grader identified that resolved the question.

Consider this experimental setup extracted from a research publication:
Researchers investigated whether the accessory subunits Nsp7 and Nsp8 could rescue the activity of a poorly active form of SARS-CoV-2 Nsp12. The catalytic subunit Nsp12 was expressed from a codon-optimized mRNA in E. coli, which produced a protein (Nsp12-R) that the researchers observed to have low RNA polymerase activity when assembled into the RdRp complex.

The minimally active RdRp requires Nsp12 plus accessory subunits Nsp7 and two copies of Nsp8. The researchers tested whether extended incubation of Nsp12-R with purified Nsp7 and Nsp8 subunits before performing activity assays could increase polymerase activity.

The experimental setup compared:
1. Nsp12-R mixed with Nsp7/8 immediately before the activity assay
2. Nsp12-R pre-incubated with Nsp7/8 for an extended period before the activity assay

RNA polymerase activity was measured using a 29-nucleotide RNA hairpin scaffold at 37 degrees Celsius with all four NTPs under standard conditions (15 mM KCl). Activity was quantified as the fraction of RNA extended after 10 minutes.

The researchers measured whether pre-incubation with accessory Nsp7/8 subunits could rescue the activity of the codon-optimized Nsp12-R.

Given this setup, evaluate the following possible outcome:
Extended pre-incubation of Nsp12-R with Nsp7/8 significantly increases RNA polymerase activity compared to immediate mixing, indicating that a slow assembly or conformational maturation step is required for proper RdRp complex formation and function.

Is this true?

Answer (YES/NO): NO